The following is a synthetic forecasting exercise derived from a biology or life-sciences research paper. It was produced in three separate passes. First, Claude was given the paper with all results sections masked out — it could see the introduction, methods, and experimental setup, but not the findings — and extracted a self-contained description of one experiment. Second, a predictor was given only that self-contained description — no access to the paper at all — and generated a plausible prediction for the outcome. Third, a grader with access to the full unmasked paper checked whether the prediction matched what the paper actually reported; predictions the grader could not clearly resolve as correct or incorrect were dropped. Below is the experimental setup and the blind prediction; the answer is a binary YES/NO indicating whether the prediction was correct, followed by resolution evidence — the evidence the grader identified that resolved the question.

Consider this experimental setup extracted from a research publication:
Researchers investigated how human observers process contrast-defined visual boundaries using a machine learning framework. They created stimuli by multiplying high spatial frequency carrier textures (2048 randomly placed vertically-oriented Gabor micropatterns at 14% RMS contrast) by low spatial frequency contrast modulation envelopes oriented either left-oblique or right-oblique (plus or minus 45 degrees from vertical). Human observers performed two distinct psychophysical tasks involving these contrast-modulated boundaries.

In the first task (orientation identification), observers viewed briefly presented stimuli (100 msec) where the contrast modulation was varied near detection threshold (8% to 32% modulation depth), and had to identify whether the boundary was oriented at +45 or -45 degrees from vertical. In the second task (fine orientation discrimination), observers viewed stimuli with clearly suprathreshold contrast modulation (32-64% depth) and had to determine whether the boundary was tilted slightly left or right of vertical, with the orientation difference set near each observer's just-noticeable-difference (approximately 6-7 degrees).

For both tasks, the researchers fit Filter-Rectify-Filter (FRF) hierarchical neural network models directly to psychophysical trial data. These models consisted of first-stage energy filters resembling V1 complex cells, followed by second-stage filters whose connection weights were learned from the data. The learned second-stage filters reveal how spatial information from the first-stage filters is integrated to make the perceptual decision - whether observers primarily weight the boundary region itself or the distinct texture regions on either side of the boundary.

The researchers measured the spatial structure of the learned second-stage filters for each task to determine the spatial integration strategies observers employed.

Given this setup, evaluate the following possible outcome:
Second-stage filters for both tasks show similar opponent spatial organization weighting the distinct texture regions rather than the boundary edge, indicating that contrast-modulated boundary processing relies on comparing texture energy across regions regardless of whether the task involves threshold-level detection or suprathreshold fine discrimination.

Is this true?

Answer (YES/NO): NO